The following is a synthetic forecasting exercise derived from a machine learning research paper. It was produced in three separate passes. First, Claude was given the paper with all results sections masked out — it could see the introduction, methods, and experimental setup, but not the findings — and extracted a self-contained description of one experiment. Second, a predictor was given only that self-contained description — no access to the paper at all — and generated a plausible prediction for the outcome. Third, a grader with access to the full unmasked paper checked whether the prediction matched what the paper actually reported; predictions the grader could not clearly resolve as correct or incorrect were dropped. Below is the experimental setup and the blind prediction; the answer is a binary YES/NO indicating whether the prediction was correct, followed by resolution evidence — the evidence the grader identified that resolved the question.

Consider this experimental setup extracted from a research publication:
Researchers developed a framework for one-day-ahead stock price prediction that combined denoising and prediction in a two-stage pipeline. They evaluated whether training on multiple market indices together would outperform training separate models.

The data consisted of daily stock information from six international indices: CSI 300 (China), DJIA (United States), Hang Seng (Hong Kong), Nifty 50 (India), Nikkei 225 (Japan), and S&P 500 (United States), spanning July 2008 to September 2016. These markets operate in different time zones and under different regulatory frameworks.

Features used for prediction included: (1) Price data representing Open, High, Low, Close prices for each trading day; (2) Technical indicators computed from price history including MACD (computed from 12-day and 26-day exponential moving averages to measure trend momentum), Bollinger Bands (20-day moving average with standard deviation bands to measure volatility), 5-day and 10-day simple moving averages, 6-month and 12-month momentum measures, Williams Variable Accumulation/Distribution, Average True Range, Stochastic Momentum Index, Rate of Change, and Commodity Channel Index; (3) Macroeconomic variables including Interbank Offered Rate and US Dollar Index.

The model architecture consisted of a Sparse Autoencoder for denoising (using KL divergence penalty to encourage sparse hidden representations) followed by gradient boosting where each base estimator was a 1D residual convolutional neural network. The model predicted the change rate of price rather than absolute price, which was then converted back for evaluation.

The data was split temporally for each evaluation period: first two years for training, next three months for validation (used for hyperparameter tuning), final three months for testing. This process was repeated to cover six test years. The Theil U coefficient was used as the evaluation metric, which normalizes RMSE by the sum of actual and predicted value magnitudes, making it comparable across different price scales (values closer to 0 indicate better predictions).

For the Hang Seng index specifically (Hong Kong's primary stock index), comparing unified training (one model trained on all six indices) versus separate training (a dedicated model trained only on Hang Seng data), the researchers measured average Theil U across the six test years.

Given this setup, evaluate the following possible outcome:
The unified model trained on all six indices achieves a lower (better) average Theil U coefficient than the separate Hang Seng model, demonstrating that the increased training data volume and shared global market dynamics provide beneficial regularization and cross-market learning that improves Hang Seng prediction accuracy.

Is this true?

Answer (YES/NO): YES